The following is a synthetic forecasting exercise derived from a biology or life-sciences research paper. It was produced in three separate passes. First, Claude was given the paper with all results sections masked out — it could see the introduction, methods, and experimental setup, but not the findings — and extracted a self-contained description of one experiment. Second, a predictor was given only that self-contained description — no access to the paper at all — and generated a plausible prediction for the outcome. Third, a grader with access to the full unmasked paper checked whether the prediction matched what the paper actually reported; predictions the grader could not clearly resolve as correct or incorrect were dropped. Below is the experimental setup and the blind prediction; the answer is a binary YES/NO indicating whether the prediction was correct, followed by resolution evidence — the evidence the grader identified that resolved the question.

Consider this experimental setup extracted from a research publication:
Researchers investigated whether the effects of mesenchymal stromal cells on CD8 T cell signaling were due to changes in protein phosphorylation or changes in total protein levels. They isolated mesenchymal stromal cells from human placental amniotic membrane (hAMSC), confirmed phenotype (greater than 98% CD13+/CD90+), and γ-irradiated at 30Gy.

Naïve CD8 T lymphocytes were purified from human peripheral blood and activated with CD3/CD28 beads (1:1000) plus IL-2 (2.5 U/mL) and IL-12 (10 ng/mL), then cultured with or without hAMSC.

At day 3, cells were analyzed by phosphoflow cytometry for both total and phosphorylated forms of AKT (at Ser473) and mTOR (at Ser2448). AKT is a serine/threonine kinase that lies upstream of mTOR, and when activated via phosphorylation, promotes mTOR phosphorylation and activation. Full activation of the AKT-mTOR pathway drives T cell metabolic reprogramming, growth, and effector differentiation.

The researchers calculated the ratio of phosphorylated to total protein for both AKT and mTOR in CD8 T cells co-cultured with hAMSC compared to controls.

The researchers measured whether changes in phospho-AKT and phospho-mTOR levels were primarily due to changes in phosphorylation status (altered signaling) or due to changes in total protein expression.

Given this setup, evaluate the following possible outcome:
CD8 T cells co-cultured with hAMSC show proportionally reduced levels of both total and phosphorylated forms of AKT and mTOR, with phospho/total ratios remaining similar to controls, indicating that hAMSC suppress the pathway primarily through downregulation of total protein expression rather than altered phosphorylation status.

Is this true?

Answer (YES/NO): NO